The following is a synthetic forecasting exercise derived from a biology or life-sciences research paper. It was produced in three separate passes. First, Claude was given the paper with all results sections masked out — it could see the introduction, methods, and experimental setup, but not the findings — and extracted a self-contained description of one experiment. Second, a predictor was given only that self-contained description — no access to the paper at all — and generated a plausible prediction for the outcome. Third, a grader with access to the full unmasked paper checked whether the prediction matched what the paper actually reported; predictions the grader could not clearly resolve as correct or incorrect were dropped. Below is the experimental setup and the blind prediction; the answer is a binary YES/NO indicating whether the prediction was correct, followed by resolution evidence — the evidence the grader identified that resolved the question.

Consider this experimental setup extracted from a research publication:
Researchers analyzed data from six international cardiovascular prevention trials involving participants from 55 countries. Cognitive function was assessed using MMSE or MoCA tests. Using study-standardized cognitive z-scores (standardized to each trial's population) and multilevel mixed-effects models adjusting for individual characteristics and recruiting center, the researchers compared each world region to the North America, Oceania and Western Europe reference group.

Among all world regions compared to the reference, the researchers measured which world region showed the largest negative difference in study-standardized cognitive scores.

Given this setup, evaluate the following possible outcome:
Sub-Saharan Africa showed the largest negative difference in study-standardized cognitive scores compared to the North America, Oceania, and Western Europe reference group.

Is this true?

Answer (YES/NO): NO